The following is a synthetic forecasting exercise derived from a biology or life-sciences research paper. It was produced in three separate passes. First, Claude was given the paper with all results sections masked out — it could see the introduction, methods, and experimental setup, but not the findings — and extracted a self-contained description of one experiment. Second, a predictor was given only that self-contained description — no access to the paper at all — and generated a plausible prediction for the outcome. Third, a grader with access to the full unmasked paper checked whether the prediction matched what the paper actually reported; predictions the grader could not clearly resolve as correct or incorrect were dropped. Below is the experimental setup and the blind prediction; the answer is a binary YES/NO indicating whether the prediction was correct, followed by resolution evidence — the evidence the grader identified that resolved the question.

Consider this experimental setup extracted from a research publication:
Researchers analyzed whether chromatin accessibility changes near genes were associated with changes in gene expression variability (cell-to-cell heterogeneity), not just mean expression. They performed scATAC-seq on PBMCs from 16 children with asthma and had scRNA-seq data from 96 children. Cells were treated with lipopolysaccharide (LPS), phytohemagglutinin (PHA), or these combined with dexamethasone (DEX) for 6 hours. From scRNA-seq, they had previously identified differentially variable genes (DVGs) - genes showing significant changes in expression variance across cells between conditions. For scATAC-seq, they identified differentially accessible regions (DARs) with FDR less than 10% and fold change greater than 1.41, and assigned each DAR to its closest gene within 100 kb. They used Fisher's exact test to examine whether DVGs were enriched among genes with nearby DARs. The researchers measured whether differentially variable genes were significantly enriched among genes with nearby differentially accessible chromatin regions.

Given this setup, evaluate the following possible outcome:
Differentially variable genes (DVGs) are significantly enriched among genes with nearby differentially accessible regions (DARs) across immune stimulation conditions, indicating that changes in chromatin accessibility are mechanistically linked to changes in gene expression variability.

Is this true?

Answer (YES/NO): NO